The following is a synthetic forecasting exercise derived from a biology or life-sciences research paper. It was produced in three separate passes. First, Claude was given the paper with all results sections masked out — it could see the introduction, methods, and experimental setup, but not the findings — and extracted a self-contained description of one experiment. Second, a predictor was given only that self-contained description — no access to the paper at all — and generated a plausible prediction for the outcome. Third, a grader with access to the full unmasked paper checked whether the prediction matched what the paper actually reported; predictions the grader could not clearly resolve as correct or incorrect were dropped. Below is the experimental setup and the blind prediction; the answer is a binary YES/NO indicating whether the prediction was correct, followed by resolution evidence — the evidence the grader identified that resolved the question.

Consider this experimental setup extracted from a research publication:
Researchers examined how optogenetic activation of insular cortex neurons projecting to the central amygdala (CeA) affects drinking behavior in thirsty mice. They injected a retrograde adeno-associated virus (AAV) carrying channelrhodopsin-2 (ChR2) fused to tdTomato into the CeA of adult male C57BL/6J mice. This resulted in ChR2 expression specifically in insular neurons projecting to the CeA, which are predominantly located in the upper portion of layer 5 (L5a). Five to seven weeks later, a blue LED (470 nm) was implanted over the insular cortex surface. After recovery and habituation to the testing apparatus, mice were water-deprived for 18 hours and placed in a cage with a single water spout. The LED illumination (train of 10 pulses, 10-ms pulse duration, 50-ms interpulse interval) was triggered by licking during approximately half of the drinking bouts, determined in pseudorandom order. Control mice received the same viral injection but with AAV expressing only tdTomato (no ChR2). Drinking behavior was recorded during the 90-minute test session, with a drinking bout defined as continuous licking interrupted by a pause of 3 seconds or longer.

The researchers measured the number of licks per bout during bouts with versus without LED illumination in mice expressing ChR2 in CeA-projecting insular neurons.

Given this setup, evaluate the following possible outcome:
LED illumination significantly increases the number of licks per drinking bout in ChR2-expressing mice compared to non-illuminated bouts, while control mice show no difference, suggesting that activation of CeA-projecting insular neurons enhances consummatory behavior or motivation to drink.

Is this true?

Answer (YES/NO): NO